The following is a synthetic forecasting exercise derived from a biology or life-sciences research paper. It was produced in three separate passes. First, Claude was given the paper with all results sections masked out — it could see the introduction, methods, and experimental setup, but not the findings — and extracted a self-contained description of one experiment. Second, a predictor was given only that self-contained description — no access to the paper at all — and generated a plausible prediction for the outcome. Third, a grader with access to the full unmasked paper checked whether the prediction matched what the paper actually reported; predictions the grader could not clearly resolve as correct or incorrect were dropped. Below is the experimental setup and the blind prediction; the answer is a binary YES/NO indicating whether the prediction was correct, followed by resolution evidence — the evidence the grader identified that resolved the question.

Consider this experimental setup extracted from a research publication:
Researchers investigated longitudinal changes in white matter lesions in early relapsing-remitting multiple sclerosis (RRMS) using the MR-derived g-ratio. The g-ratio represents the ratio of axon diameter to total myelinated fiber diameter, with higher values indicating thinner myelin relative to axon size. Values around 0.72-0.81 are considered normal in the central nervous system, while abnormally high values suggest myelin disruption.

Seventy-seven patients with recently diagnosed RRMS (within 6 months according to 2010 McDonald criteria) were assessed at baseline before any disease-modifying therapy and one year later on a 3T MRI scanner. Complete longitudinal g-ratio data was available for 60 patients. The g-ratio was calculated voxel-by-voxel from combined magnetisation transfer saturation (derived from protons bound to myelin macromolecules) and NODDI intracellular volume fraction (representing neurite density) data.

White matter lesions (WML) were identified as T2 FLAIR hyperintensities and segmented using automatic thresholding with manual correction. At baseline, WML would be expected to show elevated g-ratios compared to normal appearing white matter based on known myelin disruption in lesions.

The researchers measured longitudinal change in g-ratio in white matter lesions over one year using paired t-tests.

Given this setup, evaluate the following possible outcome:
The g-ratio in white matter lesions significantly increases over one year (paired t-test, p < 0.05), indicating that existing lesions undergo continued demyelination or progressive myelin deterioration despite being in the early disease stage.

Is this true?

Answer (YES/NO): NO